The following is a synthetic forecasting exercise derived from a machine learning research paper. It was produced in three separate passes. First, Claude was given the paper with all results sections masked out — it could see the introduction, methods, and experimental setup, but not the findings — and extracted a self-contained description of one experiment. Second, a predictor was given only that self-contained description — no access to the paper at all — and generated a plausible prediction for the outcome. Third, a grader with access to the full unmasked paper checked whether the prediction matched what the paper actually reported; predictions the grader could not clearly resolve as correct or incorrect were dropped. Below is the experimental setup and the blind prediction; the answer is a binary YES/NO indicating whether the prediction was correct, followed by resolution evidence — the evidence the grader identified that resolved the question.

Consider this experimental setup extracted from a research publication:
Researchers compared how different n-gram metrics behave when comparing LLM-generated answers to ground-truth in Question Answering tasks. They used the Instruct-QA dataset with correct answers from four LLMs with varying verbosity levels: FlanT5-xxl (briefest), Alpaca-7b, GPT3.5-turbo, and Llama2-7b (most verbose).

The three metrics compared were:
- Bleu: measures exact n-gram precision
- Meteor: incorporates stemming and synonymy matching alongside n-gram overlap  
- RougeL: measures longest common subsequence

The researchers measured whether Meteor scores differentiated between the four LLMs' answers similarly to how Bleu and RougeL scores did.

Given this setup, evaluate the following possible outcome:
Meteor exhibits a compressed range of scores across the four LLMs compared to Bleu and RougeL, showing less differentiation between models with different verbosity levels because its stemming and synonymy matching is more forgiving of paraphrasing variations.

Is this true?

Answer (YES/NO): YES